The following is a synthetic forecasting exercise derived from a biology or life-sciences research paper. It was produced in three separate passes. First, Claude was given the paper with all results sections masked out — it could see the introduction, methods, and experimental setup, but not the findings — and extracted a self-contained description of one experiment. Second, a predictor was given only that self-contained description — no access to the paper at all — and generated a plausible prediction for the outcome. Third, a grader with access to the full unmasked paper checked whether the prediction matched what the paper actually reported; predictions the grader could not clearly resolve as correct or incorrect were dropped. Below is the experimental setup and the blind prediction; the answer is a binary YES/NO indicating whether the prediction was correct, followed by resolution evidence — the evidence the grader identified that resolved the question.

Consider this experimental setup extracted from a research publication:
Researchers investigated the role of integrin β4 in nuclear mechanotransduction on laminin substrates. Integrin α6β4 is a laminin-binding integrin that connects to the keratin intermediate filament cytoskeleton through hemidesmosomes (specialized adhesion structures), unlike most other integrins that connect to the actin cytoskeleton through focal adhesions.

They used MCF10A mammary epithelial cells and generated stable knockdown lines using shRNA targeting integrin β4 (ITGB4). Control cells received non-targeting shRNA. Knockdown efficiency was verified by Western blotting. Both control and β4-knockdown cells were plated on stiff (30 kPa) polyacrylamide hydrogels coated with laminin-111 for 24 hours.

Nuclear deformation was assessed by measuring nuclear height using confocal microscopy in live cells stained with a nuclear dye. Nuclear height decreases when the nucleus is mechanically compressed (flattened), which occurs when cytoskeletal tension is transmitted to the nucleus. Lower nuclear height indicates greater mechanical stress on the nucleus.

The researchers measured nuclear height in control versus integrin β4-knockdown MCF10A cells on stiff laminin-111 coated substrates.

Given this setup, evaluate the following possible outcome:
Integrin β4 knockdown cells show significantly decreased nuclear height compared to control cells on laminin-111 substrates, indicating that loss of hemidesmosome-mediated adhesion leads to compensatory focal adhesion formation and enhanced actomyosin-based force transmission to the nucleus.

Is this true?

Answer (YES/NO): NO